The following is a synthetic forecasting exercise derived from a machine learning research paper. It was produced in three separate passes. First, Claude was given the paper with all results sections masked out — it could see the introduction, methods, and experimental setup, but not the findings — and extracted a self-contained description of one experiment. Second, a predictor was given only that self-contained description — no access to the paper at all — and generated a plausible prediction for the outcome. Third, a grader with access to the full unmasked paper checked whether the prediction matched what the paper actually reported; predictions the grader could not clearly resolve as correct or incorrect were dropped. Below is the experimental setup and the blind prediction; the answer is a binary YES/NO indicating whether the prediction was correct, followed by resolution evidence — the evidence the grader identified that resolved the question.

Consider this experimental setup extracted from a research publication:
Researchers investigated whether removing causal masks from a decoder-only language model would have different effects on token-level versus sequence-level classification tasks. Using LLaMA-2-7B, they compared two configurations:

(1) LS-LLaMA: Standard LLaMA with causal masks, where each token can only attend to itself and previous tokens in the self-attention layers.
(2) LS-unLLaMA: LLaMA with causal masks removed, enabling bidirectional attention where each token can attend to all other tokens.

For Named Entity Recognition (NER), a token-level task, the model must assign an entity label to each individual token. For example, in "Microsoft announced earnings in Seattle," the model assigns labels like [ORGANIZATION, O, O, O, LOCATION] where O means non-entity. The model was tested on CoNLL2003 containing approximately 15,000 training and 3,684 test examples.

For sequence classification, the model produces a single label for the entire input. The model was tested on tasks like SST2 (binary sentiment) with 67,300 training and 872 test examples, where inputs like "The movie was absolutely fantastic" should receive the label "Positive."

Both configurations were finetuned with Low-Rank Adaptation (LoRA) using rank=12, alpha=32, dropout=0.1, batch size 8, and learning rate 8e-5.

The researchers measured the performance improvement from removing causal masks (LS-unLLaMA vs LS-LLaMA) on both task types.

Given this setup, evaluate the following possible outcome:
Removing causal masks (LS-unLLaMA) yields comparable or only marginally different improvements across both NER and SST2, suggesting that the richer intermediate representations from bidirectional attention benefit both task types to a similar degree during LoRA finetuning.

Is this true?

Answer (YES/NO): NO